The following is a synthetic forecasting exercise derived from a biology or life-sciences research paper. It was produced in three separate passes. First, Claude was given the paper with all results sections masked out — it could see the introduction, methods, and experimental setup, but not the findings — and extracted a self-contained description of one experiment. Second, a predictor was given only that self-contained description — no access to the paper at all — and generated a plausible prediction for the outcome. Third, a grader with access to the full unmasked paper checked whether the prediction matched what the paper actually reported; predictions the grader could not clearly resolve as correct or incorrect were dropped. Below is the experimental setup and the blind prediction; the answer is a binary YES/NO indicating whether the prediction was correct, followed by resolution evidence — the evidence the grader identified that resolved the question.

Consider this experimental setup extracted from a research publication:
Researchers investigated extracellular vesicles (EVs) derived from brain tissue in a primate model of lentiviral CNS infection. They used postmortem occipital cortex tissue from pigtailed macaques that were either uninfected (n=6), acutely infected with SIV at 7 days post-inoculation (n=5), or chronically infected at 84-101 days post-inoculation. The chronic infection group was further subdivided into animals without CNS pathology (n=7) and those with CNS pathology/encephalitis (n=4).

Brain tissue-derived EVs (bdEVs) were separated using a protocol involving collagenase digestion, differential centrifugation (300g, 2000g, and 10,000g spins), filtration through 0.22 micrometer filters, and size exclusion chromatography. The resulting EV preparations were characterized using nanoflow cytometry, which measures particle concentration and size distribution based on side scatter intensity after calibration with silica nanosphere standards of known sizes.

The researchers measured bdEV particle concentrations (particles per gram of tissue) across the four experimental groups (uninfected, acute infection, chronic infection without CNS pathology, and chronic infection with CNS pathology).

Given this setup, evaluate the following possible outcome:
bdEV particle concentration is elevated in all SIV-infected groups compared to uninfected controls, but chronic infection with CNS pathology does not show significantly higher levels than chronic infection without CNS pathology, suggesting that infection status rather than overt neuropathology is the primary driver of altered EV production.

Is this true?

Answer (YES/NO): NO